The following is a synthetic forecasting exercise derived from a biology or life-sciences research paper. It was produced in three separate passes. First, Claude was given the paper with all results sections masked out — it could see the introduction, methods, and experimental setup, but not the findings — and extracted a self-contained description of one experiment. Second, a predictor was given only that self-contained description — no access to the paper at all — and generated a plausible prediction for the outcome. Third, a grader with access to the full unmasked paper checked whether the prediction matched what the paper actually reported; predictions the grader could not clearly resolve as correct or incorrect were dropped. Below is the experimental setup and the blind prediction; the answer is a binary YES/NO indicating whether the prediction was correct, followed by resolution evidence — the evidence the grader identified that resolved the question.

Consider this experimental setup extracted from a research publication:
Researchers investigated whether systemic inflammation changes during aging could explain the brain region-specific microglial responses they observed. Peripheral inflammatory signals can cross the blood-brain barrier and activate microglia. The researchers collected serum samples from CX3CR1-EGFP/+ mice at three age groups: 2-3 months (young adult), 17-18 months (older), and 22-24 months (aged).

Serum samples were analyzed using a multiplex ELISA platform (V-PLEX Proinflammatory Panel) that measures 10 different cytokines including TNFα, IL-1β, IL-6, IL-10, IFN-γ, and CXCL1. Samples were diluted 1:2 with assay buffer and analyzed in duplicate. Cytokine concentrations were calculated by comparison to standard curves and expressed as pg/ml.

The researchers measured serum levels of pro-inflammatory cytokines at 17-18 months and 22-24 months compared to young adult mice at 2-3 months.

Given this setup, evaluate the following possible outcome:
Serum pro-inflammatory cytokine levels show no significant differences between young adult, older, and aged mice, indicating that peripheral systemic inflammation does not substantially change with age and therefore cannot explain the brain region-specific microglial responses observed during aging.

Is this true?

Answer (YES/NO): NO